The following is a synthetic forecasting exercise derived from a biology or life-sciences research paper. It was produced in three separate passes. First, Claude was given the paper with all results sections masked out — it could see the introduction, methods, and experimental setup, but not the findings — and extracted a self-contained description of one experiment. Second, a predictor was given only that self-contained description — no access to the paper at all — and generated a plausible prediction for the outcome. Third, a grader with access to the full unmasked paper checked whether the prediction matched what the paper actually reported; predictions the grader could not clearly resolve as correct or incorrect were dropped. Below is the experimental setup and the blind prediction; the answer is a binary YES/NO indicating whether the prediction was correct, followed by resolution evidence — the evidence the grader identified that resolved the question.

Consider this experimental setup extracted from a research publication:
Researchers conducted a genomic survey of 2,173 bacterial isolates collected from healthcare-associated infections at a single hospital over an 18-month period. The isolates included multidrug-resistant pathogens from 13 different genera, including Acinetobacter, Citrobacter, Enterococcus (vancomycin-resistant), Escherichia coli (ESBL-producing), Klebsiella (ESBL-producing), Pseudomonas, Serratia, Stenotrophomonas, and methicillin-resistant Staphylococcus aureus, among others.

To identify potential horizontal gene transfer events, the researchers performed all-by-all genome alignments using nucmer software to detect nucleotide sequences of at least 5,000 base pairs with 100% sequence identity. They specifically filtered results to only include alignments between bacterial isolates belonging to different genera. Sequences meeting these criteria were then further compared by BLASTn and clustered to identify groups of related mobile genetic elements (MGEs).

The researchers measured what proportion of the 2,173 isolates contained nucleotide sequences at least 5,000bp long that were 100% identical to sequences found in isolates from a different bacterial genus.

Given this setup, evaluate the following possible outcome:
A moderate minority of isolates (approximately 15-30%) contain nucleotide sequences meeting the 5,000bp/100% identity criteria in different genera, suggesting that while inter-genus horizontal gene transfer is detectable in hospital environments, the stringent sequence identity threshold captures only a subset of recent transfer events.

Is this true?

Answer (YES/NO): NO